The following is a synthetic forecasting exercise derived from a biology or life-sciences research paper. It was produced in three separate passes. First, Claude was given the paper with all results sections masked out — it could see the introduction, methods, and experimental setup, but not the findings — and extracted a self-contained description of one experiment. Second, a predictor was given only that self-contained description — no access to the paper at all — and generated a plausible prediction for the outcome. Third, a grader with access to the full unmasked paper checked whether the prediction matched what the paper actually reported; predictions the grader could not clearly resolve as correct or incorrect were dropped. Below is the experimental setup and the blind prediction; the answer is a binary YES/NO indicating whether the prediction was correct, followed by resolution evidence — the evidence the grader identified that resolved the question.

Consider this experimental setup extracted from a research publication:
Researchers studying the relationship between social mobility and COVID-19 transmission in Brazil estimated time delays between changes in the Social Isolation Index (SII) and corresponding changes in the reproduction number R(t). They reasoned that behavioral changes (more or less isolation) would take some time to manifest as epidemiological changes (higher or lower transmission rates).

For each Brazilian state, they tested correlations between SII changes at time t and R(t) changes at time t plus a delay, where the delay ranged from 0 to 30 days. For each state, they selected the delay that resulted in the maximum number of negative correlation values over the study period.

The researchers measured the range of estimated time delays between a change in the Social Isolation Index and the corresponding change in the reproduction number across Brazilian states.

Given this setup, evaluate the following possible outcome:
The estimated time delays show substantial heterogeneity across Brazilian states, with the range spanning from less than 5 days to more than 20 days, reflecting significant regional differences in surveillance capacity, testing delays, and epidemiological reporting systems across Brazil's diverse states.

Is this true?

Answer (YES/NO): NO